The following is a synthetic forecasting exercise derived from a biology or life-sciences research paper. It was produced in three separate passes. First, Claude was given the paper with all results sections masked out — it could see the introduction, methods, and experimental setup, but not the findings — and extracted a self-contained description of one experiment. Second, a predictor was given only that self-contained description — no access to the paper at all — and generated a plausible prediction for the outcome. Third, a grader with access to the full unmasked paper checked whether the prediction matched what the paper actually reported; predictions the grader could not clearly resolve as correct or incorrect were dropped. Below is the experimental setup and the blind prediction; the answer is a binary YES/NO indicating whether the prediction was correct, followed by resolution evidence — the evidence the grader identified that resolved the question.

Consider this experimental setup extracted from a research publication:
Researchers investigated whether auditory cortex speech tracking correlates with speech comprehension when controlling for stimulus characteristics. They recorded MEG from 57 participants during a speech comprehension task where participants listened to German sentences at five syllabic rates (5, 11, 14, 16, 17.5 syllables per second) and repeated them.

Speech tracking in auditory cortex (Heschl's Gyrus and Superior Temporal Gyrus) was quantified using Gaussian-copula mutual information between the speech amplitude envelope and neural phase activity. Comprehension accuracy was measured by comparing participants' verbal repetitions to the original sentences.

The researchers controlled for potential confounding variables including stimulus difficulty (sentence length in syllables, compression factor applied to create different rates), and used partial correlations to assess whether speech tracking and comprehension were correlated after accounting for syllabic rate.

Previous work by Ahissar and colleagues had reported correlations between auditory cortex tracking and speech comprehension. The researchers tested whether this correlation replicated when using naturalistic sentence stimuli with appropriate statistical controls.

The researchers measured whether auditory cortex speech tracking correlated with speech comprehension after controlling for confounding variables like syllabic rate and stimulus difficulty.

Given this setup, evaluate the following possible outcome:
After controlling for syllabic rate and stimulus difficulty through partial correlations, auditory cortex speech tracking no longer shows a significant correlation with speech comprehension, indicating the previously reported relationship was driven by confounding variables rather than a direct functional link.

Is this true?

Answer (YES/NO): YES